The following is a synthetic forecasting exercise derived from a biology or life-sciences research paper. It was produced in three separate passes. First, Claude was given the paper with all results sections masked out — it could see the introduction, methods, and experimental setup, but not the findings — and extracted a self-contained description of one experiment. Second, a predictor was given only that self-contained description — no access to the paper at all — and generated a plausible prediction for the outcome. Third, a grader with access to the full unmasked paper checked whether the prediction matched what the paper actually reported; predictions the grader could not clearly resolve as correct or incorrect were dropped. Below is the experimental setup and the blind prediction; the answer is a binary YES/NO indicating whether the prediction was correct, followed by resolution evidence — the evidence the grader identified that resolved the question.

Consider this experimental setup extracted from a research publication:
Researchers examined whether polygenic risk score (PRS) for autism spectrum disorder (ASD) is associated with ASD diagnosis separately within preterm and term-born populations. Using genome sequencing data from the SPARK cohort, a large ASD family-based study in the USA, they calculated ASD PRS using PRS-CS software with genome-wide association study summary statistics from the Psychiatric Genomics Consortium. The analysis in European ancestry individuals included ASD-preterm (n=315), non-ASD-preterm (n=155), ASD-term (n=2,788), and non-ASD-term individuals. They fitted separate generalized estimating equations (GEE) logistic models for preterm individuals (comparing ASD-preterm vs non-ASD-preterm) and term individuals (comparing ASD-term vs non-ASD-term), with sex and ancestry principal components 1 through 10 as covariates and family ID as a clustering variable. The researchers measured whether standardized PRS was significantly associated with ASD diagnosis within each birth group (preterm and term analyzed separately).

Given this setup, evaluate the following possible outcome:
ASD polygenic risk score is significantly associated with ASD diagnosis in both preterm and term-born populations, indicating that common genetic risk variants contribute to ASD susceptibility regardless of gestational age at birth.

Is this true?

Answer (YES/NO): NO